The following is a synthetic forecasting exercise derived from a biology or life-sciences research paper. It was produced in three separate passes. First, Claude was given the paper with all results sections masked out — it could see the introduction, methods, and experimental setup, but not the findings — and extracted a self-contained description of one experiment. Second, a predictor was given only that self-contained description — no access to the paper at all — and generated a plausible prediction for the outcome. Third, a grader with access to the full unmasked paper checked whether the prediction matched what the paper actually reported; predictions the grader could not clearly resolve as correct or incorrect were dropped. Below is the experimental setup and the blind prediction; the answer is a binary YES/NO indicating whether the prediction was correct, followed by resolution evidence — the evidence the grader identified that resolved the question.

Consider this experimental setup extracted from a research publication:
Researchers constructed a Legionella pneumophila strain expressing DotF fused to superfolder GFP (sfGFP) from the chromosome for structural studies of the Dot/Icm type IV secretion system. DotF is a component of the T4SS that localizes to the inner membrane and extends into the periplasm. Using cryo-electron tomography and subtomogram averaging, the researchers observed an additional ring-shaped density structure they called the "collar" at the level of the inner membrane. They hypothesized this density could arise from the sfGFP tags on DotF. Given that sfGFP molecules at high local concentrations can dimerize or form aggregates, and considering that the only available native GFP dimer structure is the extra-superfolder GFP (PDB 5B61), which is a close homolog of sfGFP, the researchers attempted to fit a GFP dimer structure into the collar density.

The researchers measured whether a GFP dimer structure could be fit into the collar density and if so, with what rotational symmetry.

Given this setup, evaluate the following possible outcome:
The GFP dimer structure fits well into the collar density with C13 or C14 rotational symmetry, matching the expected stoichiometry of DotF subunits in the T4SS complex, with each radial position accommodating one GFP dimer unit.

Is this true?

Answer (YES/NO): YES